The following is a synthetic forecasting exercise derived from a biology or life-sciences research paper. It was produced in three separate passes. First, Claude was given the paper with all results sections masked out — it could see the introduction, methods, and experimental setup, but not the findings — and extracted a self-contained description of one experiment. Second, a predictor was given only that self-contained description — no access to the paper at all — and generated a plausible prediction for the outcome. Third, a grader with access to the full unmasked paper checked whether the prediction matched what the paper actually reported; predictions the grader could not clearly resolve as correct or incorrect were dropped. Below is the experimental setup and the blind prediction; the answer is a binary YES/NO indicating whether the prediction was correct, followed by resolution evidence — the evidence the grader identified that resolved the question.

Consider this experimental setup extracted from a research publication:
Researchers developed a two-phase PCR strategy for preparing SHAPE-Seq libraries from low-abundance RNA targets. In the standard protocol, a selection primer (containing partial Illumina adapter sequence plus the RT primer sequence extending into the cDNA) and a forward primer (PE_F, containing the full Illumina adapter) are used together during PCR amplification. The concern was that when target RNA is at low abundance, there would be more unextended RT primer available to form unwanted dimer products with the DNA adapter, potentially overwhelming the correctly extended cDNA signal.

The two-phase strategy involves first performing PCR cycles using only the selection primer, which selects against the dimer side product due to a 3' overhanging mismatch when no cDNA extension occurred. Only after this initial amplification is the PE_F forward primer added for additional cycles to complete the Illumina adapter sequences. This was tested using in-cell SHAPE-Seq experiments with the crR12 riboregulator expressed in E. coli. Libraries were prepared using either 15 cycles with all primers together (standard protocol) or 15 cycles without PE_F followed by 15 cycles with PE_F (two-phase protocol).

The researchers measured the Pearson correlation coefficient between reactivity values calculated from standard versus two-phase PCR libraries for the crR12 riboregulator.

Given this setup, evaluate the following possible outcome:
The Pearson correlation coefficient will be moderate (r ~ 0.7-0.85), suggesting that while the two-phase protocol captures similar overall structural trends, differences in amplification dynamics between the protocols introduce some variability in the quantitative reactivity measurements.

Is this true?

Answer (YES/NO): NO